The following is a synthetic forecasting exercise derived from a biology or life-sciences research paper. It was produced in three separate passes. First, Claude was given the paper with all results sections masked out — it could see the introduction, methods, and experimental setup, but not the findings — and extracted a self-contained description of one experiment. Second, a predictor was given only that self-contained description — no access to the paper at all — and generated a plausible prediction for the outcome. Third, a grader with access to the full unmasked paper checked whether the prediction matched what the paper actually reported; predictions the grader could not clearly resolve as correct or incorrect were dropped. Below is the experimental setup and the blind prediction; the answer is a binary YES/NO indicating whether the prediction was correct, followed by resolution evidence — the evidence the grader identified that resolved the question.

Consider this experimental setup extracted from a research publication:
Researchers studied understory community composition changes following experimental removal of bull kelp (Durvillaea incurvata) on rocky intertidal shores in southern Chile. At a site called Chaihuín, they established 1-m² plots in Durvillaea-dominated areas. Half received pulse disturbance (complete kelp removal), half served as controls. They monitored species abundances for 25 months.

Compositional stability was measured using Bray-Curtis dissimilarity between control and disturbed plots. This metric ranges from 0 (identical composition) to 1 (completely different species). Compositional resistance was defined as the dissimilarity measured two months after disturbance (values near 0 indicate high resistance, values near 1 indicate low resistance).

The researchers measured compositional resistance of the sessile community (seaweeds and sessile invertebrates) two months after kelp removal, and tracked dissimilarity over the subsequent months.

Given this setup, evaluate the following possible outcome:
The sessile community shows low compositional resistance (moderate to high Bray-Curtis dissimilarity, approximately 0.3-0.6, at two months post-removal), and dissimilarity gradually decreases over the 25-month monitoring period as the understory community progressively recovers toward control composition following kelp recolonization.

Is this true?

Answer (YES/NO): NO